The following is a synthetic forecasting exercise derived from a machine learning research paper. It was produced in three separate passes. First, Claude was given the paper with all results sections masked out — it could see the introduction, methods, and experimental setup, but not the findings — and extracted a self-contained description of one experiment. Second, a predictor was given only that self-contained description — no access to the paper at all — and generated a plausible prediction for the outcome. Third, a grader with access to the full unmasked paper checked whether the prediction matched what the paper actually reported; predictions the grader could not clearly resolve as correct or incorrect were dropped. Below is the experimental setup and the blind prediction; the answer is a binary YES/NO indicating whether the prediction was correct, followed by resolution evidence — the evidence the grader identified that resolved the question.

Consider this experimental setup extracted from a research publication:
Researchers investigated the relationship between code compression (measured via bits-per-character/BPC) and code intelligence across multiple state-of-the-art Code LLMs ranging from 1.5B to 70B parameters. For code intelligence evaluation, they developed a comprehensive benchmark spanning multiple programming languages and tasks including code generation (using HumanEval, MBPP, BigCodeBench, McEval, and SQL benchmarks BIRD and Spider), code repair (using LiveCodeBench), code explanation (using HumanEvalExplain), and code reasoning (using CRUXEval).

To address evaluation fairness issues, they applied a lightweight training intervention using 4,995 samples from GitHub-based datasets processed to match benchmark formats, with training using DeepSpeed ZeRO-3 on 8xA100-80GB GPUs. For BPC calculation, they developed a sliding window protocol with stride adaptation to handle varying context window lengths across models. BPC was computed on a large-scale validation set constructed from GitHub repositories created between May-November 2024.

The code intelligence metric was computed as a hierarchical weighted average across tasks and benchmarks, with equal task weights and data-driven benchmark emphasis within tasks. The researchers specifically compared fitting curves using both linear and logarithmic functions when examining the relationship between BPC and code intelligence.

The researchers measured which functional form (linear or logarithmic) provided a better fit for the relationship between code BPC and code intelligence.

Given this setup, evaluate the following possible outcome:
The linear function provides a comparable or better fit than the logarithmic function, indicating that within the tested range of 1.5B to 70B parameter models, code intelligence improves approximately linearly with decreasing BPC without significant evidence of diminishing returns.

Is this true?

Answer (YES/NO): NO